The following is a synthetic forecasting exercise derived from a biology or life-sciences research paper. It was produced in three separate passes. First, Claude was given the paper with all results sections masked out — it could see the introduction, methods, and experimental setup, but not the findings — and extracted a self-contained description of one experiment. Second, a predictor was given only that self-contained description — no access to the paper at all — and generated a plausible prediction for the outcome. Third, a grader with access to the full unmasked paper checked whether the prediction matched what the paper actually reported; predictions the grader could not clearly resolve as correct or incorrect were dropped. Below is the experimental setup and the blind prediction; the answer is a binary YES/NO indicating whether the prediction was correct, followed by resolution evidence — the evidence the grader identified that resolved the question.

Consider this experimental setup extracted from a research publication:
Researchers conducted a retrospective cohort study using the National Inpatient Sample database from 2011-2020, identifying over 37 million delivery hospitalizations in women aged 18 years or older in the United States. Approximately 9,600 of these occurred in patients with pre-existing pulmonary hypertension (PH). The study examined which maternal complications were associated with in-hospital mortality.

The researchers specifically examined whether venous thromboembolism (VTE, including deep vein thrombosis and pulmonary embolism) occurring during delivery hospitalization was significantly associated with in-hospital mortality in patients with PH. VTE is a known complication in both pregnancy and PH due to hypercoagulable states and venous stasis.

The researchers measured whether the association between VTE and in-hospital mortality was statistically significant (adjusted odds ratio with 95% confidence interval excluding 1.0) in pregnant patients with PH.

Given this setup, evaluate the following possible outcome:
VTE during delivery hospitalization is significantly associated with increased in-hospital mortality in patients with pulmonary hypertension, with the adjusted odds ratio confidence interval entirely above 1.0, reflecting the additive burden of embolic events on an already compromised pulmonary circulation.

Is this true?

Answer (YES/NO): YES